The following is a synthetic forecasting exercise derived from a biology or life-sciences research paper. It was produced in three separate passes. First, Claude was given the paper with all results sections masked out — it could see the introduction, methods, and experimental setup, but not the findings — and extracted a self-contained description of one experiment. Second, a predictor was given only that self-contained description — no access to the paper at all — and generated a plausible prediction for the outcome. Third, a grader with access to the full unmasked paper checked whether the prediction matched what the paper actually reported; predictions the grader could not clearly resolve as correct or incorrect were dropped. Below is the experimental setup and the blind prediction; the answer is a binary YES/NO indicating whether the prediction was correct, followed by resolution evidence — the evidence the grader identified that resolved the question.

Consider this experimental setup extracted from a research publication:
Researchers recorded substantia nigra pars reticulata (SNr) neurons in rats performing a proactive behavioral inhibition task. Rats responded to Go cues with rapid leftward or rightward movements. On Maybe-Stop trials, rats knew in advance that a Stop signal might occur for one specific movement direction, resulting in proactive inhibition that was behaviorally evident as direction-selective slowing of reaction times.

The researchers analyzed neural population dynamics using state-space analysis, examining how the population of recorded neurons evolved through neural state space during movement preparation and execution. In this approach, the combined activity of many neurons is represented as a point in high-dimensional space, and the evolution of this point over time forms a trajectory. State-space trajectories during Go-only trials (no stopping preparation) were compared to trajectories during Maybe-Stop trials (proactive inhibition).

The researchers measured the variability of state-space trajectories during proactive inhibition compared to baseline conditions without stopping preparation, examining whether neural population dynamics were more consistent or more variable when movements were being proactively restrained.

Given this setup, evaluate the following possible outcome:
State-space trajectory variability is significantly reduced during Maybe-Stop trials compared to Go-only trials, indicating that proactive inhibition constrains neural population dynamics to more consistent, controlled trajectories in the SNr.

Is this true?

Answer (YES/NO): NO